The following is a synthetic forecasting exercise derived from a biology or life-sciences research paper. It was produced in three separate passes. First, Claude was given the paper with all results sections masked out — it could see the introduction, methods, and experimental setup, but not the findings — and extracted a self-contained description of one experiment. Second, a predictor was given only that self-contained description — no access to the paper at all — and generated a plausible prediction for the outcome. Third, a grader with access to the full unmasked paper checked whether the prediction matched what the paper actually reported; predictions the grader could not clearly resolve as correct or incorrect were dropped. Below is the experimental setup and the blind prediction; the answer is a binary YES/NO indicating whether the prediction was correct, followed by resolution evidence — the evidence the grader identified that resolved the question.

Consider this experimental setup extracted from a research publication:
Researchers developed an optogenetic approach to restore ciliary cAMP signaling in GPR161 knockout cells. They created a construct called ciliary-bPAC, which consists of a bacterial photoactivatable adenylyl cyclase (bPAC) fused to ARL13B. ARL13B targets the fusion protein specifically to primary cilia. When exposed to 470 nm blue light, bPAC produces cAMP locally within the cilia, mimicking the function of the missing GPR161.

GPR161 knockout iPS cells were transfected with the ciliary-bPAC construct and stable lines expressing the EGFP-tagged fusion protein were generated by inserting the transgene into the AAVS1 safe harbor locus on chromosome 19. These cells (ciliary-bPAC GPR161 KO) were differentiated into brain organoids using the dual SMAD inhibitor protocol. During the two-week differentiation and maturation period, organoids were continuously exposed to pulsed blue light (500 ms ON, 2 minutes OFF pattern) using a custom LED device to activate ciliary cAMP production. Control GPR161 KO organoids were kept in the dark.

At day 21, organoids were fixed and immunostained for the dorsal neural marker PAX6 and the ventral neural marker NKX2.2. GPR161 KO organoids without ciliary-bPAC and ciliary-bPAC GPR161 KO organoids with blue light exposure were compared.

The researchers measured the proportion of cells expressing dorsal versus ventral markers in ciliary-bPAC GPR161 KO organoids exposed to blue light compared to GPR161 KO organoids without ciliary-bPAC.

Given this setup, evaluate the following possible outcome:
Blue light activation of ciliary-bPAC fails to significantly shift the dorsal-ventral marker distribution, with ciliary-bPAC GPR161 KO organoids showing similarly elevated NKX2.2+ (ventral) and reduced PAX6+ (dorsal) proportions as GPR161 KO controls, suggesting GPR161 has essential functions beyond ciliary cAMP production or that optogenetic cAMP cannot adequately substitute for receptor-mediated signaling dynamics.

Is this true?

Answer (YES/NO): NO